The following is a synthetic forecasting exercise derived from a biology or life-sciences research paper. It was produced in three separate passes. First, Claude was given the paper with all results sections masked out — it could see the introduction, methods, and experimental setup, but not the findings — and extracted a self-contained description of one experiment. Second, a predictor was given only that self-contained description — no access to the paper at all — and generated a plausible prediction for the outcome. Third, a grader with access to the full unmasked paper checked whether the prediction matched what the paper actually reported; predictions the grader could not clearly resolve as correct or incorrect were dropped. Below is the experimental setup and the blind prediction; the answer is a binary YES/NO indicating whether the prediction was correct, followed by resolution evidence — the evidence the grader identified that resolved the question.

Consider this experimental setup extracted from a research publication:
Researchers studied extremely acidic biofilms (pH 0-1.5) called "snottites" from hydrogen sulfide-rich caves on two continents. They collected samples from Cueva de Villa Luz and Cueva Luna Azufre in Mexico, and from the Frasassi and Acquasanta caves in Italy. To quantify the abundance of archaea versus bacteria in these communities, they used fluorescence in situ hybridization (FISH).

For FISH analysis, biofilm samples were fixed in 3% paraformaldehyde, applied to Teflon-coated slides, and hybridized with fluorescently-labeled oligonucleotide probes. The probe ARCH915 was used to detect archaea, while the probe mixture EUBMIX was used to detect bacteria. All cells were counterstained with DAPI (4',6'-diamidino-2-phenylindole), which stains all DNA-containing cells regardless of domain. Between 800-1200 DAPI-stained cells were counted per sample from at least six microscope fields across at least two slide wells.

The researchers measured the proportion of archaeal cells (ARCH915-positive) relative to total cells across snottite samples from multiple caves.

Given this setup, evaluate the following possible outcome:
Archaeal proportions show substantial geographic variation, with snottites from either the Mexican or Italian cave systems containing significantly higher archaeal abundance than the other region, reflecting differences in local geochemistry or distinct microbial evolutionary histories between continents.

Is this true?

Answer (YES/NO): YES